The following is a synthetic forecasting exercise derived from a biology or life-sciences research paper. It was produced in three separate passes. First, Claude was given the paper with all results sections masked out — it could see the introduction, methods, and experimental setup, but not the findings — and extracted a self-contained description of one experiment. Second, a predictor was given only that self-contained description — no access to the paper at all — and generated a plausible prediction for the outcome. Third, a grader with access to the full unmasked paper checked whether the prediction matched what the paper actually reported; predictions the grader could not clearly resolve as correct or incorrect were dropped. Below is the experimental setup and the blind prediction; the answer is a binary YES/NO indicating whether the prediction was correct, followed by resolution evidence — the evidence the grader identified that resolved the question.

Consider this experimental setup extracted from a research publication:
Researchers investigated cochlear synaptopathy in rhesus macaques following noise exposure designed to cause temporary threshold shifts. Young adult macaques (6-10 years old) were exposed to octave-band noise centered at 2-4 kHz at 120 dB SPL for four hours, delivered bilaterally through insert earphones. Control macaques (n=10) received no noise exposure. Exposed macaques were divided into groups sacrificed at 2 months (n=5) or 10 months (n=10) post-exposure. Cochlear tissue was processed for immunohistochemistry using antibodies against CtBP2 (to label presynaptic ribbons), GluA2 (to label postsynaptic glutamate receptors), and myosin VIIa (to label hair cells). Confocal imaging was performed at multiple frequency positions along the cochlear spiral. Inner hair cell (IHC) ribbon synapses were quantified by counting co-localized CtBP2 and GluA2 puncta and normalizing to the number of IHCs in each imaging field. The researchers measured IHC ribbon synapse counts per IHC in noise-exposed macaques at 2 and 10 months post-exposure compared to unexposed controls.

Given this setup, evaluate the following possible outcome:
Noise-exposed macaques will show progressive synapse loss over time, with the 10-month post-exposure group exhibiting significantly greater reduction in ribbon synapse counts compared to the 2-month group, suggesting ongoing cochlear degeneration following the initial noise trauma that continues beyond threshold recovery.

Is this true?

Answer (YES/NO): NO